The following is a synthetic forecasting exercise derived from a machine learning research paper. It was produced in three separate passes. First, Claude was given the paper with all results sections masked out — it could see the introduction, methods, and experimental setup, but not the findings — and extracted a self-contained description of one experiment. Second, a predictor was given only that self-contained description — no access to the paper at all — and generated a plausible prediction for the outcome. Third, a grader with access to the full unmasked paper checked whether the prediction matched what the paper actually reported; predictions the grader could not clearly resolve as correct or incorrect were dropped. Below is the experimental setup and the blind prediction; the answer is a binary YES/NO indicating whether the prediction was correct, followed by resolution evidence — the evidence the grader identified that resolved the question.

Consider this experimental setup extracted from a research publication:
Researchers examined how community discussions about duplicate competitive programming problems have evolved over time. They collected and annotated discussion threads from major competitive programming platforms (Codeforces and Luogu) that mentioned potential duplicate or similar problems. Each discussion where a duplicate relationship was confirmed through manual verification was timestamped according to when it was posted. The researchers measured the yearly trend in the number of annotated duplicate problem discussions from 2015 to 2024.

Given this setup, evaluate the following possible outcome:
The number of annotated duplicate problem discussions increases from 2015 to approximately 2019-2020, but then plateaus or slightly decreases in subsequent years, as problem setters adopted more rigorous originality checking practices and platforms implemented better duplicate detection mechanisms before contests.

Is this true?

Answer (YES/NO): NO